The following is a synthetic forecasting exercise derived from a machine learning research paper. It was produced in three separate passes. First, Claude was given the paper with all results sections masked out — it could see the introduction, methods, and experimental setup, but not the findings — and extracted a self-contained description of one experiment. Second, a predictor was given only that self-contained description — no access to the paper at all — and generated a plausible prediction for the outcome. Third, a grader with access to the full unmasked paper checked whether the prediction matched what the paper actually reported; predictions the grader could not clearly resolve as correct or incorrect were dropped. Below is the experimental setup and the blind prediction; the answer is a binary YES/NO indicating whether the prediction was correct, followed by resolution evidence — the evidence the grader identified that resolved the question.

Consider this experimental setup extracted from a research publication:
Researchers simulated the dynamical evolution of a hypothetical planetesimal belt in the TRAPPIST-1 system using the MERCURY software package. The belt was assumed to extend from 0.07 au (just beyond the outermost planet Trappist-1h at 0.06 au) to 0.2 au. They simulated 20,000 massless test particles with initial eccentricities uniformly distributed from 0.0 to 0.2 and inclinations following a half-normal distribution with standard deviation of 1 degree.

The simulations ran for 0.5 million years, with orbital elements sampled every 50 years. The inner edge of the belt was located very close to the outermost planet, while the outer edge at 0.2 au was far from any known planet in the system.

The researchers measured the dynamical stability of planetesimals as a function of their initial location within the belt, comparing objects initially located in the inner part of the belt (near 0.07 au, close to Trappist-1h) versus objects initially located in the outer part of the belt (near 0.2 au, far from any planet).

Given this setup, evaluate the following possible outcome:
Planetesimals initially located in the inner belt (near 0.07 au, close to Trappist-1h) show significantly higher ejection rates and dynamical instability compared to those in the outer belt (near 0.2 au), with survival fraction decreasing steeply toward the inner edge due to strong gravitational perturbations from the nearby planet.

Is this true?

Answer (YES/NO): YES